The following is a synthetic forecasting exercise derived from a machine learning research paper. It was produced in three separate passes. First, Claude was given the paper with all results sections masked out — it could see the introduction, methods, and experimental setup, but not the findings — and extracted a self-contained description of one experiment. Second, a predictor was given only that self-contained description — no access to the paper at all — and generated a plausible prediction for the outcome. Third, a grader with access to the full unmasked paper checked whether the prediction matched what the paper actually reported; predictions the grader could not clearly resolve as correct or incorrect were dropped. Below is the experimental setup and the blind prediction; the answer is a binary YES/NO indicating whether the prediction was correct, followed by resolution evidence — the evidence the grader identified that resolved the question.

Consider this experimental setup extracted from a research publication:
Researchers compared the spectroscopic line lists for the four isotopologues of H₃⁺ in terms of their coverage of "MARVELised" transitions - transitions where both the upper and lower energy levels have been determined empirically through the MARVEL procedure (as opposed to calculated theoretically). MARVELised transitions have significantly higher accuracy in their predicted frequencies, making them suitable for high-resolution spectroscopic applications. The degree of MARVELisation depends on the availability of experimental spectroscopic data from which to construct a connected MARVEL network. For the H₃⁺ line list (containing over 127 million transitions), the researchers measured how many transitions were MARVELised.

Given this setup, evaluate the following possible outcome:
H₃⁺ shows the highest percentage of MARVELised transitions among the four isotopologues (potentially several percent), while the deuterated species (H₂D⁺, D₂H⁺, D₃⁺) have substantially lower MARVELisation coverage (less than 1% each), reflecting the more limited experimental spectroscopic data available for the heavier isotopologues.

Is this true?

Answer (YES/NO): NO